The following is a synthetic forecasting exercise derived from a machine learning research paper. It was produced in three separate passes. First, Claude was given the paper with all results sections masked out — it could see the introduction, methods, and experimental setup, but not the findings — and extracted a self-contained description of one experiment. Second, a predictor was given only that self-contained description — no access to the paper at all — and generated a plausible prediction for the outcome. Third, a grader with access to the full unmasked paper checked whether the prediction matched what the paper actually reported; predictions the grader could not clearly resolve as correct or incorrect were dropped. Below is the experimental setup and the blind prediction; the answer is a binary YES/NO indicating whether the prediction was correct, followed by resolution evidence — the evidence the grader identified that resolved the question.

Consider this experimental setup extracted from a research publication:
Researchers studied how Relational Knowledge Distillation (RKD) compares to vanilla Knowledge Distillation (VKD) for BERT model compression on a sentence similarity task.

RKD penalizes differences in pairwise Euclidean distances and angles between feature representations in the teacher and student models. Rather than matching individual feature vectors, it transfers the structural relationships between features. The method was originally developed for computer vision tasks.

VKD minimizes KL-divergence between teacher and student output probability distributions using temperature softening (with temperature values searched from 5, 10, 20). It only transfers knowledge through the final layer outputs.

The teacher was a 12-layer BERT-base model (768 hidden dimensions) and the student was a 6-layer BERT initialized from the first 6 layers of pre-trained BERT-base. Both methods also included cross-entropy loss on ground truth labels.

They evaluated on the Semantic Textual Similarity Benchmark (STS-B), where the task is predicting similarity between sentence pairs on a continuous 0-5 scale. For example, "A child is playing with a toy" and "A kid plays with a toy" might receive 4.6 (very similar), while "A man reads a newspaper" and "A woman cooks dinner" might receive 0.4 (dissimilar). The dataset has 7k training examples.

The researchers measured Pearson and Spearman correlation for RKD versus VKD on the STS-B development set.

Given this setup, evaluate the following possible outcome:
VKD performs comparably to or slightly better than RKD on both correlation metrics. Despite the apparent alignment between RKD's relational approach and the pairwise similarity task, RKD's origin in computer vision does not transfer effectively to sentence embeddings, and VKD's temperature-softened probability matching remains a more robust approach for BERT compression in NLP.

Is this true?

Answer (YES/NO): NO